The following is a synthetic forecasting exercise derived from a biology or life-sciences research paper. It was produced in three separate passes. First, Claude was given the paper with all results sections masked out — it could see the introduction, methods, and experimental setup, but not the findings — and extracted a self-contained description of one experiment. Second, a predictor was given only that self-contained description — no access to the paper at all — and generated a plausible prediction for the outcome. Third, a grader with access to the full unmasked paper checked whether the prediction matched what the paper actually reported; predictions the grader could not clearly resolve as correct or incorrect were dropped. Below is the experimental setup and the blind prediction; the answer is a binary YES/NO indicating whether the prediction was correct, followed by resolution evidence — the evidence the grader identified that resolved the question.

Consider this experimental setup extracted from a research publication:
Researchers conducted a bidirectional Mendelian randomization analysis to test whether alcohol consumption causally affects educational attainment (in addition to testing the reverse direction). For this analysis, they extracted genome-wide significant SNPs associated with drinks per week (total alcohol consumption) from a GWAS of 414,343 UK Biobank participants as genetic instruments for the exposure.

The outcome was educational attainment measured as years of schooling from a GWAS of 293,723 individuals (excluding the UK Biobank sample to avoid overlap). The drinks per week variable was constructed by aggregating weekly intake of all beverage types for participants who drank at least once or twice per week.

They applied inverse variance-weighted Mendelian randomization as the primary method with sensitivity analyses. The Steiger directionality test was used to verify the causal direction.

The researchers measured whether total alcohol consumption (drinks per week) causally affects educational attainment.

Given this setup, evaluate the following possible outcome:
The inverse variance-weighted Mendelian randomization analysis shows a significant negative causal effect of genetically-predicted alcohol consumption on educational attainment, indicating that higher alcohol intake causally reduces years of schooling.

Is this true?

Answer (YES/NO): NO